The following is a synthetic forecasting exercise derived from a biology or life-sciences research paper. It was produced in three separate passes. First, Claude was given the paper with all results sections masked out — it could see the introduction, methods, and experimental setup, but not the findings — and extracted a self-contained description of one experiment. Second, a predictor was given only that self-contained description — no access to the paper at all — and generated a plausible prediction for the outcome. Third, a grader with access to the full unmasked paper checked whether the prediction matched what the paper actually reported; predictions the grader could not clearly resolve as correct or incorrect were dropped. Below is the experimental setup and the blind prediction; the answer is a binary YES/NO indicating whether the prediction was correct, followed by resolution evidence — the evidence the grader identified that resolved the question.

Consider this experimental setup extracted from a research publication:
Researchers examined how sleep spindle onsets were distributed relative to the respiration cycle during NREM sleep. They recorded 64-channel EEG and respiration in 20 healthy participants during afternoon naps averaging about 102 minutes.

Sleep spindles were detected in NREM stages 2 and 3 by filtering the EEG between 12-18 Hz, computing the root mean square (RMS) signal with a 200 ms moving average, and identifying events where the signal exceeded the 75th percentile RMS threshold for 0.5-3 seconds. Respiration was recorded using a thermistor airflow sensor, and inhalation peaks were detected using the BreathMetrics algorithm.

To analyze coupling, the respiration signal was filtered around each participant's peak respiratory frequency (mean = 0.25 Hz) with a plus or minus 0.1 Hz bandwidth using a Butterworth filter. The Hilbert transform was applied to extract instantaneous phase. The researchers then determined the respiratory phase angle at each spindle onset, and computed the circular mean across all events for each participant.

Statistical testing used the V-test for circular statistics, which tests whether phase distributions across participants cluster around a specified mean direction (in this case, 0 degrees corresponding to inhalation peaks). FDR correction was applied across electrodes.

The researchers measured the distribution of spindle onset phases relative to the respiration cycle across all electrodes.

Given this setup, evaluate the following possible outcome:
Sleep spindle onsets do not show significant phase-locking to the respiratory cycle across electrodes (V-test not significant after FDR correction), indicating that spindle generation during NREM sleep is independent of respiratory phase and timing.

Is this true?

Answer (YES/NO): NO